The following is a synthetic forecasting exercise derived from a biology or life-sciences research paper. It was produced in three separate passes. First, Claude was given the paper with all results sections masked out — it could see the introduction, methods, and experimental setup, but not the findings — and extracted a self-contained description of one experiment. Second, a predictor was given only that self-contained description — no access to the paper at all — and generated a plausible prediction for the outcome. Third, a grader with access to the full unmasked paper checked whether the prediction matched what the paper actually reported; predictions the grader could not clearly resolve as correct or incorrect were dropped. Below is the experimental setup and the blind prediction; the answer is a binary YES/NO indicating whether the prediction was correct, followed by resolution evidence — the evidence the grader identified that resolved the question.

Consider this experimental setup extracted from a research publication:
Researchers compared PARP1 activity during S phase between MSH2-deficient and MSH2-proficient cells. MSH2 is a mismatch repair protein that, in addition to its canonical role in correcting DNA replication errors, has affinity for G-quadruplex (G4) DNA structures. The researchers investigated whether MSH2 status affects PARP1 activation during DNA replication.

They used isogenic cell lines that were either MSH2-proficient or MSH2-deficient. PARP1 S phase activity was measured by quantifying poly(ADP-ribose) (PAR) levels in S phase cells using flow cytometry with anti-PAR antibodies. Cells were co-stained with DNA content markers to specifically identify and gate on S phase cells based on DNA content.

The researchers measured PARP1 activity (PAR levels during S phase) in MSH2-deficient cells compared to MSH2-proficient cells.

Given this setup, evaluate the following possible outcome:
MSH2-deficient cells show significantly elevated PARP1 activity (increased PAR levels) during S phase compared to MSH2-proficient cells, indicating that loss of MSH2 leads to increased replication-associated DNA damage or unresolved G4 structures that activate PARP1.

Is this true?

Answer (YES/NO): NO